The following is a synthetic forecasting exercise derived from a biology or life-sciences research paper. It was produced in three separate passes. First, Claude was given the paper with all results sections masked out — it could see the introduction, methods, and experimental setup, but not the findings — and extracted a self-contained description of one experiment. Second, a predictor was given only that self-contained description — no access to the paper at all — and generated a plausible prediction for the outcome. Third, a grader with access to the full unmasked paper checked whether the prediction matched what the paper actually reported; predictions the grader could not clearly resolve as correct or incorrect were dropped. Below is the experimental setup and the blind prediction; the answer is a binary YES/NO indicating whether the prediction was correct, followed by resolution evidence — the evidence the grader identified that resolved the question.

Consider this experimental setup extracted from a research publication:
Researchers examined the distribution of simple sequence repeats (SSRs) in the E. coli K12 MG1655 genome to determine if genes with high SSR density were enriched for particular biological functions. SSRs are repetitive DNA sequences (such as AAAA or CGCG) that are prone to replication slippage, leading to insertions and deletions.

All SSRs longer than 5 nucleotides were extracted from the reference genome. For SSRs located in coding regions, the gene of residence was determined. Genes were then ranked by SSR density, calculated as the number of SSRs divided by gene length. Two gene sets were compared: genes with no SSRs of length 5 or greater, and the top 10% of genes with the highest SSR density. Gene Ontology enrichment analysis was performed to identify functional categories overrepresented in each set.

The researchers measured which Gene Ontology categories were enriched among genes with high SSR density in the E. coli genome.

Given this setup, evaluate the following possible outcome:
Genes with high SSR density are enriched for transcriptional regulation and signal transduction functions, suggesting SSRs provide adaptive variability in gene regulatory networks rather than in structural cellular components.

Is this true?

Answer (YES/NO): NO